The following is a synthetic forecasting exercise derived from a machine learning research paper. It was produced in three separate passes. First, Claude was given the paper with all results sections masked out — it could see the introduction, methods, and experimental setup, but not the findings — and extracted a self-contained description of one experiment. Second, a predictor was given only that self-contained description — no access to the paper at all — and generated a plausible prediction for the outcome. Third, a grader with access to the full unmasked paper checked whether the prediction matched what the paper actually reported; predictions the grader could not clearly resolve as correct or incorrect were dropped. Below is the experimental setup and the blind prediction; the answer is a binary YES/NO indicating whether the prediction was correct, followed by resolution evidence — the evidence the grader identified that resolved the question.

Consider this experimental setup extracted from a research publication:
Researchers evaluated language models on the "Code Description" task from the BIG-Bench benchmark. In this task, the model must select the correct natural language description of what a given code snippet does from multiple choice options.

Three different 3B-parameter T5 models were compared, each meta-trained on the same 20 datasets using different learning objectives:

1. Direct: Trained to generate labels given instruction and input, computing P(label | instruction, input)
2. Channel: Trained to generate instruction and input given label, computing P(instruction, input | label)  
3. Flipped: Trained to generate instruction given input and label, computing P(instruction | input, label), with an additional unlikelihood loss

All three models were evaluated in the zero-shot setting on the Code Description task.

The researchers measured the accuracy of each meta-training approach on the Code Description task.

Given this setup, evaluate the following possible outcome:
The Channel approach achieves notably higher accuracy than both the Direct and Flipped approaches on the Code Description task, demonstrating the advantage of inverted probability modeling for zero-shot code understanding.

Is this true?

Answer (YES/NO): YES